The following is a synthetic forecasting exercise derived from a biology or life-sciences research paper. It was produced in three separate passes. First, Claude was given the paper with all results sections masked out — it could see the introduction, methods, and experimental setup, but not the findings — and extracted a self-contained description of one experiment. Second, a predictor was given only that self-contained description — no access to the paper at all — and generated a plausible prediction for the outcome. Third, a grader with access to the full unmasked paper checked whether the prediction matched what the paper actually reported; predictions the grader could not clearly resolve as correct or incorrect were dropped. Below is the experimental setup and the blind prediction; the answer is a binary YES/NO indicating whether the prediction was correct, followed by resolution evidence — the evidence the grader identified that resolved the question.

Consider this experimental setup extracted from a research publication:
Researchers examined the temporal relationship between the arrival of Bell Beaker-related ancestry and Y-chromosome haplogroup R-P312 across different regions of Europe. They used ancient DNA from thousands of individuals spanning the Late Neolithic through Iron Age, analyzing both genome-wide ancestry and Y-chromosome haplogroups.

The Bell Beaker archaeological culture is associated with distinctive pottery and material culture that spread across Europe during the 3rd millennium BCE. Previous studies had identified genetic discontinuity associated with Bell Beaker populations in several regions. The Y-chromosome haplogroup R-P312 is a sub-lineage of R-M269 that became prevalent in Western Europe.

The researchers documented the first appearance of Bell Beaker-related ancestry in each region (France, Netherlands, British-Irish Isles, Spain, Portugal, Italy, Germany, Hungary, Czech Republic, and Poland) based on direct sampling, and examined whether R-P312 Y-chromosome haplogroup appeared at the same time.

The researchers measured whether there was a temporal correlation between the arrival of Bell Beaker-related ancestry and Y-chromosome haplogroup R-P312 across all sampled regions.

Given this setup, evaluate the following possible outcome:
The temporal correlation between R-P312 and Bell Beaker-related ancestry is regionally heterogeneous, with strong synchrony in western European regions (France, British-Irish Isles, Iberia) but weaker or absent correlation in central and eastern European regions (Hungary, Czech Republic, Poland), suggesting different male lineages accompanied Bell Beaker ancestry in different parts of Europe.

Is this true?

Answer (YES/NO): NO